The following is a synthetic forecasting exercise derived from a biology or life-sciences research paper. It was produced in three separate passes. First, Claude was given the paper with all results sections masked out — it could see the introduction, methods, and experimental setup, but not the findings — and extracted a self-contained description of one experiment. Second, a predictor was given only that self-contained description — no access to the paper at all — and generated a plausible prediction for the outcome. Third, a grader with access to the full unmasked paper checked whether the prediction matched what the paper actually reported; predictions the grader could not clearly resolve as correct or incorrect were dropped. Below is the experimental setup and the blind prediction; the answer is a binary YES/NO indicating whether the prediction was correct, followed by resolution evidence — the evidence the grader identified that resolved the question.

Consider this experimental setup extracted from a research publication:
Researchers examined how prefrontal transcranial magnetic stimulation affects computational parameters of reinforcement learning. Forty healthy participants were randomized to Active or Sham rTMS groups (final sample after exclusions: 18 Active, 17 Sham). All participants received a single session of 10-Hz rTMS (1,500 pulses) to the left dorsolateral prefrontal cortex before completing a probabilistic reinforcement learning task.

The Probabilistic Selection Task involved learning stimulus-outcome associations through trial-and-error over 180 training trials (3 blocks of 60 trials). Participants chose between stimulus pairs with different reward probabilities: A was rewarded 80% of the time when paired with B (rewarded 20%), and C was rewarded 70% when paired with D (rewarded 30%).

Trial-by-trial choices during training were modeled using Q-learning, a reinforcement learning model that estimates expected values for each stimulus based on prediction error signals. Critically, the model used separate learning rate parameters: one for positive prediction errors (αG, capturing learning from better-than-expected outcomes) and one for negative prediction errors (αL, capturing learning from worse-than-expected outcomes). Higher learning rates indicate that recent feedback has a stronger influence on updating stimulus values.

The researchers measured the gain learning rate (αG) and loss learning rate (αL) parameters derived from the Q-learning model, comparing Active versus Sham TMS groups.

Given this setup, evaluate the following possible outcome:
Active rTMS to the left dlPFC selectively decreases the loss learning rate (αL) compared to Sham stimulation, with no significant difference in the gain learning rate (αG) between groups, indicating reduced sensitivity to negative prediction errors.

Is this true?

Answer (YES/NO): NO